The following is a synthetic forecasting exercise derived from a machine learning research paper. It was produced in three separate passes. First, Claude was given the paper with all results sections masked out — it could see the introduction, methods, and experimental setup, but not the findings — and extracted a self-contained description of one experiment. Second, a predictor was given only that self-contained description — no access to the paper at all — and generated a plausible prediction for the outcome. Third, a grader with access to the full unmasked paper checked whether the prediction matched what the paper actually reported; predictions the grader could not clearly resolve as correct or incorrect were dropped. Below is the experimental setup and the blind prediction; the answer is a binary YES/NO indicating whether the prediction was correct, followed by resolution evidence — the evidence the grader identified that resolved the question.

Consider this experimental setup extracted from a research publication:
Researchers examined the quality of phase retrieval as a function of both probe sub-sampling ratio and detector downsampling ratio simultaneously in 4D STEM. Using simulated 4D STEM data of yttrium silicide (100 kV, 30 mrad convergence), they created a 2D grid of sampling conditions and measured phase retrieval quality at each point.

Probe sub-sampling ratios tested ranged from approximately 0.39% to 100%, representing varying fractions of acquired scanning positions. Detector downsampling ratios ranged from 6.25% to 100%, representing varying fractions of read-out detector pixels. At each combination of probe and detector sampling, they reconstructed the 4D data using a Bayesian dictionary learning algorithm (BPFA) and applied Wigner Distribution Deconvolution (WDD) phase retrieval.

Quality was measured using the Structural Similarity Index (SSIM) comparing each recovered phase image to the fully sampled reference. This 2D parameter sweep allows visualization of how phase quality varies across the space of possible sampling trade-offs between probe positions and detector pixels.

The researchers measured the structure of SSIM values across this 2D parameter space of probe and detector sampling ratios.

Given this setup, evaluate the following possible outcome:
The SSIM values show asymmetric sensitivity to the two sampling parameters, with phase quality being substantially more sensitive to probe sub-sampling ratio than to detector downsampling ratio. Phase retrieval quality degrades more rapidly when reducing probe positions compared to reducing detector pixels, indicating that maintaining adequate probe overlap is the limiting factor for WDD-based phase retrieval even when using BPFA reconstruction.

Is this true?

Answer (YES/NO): YES